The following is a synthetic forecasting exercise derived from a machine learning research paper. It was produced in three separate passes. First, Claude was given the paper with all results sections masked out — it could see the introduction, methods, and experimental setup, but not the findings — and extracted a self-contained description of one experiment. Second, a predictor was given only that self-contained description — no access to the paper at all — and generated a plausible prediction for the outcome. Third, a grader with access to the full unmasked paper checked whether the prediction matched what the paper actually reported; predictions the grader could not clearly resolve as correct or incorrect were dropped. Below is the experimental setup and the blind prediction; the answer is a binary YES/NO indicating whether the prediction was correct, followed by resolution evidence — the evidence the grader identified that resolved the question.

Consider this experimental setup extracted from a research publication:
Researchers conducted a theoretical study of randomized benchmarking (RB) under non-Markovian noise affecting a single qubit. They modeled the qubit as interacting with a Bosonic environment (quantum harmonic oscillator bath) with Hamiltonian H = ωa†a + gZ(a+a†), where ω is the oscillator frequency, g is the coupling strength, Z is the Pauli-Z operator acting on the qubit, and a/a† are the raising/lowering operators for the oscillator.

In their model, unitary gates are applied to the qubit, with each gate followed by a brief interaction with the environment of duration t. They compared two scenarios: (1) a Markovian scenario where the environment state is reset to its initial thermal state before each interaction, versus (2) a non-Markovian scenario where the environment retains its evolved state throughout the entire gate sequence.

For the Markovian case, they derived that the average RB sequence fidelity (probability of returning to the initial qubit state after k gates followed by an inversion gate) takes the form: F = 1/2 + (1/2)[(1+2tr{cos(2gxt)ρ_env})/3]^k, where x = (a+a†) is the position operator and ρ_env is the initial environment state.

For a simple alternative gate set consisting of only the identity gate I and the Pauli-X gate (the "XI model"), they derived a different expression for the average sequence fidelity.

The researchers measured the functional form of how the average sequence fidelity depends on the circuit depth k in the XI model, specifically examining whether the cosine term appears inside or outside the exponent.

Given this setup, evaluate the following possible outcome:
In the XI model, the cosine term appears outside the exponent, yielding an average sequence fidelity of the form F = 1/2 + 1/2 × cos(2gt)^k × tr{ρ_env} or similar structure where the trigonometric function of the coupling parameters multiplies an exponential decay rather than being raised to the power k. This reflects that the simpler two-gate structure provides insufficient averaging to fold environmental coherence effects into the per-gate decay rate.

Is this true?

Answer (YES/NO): NO